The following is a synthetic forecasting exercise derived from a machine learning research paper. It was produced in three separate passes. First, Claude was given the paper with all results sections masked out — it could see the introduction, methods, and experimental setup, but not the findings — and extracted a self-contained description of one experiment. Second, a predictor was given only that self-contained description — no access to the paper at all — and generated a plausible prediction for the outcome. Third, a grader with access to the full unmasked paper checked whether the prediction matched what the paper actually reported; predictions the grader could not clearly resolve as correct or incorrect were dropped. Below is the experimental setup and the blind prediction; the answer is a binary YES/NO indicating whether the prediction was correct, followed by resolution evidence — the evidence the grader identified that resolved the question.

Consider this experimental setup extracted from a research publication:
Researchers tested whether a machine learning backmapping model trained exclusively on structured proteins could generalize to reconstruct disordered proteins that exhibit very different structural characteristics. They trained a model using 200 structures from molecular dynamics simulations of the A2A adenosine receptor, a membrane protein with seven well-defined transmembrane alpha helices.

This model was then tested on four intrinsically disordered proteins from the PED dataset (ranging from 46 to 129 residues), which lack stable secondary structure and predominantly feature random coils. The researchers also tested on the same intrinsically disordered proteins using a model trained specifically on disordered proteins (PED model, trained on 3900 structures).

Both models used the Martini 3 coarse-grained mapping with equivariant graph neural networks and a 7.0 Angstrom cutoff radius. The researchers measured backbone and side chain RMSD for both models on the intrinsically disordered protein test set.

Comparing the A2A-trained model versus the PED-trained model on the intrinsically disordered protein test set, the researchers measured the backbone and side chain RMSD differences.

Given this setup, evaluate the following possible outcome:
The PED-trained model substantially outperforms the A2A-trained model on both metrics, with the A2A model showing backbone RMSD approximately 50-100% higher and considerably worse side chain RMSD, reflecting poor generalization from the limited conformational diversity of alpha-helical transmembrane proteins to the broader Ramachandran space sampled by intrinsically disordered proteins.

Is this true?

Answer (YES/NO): NO